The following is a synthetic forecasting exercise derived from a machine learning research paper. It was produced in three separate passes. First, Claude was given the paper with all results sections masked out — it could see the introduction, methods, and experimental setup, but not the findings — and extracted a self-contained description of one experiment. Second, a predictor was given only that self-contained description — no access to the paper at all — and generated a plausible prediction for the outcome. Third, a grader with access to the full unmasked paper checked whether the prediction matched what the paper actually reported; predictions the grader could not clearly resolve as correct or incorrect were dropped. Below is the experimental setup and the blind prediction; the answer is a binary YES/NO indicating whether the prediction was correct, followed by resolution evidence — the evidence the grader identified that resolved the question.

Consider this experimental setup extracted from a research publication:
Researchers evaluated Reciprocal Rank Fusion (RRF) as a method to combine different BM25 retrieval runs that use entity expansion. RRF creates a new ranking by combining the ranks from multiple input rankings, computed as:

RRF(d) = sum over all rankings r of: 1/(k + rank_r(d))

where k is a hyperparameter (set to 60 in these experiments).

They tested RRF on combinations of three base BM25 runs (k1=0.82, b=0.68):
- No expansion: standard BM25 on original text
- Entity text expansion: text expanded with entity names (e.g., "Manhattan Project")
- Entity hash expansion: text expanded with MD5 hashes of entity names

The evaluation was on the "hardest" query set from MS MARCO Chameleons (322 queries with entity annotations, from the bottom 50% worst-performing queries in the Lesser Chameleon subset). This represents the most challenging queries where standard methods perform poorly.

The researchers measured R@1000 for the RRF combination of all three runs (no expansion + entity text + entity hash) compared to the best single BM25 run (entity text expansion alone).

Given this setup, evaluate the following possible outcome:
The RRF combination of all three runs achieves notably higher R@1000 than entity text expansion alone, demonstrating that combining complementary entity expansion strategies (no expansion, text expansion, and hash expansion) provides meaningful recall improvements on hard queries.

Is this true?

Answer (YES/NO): NO